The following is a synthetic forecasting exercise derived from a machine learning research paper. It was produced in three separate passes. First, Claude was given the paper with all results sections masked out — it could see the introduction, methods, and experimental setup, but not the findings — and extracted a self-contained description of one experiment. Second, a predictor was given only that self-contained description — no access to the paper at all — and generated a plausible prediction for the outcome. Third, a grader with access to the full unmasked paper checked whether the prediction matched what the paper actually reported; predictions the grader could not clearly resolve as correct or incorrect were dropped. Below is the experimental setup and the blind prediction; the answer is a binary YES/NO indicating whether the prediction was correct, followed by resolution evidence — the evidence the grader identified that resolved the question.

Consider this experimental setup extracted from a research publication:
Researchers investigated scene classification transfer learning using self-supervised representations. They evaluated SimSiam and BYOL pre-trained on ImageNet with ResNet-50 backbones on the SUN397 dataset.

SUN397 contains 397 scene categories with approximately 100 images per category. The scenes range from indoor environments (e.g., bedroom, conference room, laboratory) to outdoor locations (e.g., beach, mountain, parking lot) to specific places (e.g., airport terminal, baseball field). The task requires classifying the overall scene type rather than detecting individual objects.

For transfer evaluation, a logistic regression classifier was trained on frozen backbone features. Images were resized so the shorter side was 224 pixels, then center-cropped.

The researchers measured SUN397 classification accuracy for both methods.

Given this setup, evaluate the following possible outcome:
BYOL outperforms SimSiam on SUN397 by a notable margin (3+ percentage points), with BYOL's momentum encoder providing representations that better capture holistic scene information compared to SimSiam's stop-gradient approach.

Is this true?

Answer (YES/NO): NO